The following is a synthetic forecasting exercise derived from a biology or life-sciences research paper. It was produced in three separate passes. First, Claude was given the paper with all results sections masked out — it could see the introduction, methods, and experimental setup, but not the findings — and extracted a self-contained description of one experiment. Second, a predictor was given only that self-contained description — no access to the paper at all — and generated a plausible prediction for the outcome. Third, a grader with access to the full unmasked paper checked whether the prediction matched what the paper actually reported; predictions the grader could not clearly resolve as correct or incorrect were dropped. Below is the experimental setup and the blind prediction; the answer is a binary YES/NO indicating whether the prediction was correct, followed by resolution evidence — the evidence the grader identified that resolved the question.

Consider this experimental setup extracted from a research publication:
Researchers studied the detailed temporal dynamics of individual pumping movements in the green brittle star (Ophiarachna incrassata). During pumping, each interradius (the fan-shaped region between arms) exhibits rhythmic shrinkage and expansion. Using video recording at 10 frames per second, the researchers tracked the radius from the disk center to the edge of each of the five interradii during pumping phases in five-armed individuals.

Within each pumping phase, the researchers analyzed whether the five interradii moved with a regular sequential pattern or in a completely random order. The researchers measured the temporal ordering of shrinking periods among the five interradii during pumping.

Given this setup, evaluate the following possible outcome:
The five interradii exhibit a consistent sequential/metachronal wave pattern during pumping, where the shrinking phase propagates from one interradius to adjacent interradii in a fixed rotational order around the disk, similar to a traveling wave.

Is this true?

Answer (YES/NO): NO